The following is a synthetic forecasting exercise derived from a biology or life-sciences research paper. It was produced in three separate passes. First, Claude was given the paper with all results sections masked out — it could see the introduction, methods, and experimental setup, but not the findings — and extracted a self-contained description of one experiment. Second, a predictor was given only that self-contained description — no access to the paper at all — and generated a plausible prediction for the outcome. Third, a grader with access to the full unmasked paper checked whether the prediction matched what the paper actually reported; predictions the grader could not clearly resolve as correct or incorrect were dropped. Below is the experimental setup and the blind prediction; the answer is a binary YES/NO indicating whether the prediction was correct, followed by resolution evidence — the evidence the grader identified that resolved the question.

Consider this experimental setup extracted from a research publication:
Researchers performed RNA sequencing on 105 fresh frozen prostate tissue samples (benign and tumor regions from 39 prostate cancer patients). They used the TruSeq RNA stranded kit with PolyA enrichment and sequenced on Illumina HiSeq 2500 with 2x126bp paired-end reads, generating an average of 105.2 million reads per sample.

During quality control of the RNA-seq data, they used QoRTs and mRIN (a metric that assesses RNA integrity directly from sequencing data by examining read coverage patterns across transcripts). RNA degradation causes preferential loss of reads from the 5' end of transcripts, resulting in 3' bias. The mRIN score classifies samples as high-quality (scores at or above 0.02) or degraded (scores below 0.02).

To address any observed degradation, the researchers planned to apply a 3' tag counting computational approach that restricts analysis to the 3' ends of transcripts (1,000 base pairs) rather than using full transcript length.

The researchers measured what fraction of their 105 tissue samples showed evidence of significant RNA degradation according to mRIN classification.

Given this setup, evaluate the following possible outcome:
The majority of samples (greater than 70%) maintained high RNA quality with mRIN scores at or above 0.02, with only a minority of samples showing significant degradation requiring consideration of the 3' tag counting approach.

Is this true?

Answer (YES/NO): NO